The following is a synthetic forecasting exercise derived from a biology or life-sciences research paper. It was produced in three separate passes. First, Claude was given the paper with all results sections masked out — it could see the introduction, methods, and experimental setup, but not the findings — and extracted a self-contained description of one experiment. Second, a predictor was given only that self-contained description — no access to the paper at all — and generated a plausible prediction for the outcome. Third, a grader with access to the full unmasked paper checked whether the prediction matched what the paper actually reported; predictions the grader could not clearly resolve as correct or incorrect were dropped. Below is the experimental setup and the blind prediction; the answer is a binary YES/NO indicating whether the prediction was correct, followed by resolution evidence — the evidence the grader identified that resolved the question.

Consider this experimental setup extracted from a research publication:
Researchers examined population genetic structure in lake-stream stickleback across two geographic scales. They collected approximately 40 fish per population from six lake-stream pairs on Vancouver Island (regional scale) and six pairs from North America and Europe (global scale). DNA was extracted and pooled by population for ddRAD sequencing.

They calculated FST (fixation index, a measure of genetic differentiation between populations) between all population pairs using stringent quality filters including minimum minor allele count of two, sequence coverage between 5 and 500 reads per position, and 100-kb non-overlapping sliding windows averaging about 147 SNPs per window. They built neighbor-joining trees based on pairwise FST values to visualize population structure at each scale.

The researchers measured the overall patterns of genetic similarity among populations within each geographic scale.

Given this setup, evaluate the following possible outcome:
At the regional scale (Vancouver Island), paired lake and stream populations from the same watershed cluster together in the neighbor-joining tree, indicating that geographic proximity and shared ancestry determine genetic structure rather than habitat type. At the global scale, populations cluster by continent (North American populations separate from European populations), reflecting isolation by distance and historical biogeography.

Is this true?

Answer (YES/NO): NO